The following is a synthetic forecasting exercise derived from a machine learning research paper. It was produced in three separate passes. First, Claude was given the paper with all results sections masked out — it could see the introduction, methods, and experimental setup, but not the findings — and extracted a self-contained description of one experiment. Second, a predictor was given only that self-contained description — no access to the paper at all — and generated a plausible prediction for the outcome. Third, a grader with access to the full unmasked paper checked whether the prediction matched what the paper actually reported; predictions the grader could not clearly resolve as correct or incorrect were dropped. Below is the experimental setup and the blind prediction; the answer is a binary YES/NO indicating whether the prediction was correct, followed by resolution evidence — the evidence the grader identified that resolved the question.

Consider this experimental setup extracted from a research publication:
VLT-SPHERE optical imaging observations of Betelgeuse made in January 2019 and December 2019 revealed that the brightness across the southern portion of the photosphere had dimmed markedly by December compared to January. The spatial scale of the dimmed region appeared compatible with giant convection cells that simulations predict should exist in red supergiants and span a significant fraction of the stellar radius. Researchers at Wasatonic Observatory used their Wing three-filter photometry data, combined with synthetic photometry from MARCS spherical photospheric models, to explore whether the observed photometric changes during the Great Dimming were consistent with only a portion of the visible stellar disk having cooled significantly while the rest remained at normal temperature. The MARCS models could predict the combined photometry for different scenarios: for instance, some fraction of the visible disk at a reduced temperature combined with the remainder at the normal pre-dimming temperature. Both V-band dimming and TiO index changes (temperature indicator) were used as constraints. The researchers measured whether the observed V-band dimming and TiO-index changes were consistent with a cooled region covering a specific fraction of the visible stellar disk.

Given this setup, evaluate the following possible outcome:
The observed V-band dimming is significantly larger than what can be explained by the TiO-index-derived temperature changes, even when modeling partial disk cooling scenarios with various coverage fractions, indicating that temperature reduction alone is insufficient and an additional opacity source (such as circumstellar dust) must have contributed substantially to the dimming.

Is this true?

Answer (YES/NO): NO